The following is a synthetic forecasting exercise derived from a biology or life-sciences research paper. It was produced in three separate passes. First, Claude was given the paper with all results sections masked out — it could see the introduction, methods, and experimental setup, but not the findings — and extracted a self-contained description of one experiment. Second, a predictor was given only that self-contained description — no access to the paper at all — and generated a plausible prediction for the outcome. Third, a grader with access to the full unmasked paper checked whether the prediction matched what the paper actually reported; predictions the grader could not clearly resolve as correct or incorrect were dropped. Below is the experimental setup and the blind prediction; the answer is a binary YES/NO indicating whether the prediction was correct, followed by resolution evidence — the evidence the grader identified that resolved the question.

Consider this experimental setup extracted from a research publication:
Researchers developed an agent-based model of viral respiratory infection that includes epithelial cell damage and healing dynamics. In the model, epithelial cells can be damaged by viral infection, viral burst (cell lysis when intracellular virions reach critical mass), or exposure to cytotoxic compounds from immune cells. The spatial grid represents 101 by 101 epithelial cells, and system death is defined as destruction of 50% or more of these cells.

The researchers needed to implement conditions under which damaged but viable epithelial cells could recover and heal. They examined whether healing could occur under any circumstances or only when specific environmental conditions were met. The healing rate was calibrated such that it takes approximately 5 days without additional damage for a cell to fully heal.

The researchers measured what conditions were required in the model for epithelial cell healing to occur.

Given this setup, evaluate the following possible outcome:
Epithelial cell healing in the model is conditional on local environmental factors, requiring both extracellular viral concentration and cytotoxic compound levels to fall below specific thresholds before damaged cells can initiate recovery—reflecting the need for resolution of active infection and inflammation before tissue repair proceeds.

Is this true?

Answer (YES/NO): NO